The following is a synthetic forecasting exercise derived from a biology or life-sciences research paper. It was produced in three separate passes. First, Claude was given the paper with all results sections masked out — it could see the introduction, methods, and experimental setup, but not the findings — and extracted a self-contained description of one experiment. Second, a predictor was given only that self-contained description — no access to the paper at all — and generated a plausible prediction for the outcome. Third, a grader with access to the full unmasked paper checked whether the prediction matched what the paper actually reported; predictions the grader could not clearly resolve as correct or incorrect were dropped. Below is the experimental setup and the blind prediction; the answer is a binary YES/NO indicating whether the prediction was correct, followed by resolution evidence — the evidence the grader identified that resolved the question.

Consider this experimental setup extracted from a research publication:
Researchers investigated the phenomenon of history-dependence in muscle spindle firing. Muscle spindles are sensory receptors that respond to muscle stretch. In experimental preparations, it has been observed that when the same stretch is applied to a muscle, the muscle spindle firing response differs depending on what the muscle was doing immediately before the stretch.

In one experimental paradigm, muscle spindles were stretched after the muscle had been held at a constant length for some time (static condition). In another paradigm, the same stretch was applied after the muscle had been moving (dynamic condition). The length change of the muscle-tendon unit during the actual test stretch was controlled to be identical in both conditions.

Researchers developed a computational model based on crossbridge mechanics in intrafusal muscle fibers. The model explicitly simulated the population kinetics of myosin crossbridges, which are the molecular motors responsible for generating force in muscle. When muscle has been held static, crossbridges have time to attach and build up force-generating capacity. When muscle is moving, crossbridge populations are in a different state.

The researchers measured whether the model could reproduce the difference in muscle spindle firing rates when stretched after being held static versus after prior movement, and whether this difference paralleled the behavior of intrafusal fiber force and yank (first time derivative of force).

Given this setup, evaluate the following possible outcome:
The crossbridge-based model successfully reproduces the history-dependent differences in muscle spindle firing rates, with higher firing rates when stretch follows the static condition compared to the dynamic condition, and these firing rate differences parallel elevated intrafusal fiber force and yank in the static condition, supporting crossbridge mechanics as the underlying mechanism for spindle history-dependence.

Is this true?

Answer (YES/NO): YES